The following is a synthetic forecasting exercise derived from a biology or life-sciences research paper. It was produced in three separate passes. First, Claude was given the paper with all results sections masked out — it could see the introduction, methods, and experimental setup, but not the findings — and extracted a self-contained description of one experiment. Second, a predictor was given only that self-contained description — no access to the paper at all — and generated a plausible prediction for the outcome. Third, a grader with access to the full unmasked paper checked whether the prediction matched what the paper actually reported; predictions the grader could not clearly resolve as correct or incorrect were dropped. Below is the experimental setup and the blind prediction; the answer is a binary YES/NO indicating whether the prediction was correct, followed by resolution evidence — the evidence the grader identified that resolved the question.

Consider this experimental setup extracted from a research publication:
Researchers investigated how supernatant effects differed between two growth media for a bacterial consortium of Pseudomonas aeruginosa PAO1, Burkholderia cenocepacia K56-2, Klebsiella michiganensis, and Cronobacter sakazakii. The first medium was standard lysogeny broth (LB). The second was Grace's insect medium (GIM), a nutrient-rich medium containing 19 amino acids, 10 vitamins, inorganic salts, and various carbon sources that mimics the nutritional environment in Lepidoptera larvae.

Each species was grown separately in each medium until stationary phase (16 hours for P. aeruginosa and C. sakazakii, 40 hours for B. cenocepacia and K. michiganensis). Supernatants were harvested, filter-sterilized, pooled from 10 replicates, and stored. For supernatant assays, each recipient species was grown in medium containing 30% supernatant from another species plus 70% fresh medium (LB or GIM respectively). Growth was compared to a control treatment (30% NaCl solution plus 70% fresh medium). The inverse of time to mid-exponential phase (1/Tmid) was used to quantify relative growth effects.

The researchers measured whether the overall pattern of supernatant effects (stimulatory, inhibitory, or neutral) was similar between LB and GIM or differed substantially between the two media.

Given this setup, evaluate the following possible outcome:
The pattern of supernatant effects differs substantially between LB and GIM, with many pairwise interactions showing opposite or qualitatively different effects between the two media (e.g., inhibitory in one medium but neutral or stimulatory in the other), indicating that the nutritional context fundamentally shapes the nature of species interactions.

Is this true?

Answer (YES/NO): YES